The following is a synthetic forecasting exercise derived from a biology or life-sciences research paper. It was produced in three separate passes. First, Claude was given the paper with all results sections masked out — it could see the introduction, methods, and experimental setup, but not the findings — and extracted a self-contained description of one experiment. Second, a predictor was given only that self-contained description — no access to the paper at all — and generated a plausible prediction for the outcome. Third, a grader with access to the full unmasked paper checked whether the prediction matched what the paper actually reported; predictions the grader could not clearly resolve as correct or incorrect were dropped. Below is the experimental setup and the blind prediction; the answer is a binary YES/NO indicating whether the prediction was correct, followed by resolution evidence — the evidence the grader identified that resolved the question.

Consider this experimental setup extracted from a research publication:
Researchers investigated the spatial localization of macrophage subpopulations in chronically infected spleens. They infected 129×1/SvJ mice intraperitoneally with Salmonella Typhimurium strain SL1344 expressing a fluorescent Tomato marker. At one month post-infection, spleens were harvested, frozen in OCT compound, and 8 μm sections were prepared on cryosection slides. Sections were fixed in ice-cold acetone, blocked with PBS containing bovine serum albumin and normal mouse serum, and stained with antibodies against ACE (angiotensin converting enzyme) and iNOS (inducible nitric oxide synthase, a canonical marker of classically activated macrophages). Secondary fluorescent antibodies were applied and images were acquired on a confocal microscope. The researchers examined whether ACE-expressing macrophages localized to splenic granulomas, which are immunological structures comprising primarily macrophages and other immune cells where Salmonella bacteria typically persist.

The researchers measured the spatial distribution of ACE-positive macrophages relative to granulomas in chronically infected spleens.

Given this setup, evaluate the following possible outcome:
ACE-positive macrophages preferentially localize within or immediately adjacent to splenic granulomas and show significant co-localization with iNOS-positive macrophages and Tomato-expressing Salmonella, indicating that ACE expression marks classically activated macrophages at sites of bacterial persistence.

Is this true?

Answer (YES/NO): NO